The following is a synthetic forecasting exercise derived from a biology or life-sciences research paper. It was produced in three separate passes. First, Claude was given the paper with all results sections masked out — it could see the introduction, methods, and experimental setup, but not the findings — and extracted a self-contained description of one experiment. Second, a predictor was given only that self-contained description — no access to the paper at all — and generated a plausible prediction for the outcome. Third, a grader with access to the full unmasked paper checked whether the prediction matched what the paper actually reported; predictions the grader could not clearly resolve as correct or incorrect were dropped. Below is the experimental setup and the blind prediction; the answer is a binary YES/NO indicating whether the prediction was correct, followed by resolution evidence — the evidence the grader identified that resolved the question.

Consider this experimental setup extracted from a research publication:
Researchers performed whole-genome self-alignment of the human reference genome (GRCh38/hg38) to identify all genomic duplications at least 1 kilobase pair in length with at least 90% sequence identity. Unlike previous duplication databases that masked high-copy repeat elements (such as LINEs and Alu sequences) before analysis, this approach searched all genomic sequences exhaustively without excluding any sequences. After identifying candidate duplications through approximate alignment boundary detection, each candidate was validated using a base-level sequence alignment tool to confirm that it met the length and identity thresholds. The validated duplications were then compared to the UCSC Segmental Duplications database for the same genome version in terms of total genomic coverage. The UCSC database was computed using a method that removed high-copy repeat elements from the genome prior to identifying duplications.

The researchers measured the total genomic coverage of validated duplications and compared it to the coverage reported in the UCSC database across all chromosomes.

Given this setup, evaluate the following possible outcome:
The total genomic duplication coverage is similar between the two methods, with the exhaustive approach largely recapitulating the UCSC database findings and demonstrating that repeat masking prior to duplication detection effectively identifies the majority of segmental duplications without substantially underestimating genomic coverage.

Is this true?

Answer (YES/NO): NO